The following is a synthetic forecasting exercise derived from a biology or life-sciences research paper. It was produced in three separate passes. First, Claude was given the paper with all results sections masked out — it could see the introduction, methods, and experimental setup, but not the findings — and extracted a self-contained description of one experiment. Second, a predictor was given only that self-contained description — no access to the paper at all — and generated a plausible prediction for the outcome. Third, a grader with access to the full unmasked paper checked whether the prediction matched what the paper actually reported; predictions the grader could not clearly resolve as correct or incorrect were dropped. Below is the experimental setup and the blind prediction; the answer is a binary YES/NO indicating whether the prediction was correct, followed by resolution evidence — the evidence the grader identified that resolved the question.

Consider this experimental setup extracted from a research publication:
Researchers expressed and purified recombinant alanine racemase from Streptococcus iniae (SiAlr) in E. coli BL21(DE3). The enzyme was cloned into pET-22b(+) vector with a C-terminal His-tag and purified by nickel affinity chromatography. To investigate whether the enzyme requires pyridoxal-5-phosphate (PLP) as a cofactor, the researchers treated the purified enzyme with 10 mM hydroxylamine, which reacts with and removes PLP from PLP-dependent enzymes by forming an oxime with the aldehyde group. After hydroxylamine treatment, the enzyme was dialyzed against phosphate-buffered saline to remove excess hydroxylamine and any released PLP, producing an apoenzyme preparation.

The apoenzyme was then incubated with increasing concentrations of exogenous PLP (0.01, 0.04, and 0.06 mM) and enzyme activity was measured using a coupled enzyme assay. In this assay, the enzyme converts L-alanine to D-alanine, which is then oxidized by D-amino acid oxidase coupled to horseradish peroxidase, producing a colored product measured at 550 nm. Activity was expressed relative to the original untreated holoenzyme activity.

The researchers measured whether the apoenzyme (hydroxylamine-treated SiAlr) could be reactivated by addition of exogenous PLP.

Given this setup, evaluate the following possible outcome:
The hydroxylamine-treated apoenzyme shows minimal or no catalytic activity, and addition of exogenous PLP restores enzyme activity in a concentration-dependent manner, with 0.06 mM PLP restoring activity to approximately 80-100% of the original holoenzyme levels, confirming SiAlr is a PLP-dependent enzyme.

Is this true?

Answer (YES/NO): YES